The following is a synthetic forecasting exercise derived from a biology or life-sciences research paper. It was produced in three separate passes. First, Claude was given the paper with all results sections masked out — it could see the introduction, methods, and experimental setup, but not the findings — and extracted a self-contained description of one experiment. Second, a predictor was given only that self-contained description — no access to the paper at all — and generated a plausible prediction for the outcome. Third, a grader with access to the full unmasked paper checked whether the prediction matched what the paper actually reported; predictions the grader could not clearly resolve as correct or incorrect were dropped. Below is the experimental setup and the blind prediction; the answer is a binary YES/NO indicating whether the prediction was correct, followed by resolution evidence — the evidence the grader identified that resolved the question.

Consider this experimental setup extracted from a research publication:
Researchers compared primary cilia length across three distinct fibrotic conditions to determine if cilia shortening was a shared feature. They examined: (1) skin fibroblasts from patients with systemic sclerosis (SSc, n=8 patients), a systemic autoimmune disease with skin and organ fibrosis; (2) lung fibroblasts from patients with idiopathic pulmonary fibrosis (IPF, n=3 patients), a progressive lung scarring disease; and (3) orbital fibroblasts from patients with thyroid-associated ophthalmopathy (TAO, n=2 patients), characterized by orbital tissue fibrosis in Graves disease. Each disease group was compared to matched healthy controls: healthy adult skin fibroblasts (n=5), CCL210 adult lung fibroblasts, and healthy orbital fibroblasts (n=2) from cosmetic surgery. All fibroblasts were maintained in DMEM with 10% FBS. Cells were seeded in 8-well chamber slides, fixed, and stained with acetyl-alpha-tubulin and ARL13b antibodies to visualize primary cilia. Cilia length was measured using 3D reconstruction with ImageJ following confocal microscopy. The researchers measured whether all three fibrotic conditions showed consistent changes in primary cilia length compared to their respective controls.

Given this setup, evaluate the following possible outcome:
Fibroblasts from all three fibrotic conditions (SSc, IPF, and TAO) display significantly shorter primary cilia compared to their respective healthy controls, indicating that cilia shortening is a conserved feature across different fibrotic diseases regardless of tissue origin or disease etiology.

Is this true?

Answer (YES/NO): YES